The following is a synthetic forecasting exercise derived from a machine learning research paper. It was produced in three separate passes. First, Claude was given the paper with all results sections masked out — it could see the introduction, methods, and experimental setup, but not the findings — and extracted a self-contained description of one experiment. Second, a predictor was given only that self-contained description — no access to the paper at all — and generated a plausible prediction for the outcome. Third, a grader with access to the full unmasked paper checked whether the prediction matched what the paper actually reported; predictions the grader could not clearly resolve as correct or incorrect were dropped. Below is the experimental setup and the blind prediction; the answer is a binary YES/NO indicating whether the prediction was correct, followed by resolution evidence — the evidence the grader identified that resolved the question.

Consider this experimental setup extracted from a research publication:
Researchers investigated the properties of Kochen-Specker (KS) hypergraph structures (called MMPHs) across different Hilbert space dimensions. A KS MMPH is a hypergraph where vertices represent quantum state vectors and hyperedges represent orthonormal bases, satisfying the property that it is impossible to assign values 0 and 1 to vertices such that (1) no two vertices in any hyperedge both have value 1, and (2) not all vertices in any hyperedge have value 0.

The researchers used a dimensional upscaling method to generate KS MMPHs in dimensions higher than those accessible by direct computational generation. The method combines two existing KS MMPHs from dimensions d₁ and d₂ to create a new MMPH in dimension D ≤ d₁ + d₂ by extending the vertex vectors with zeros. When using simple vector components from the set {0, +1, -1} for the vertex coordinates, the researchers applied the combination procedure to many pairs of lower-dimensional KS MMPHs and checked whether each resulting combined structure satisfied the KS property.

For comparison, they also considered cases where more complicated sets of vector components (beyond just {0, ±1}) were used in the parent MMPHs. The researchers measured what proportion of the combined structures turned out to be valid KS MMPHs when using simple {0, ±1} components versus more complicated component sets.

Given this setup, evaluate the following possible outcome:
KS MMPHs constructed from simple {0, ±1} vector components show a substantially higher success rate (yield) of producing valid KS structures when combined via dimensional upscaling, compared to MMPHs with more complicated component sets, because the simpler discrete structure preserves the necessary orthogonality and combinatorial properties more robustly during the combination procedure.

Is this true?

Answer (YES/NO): YES